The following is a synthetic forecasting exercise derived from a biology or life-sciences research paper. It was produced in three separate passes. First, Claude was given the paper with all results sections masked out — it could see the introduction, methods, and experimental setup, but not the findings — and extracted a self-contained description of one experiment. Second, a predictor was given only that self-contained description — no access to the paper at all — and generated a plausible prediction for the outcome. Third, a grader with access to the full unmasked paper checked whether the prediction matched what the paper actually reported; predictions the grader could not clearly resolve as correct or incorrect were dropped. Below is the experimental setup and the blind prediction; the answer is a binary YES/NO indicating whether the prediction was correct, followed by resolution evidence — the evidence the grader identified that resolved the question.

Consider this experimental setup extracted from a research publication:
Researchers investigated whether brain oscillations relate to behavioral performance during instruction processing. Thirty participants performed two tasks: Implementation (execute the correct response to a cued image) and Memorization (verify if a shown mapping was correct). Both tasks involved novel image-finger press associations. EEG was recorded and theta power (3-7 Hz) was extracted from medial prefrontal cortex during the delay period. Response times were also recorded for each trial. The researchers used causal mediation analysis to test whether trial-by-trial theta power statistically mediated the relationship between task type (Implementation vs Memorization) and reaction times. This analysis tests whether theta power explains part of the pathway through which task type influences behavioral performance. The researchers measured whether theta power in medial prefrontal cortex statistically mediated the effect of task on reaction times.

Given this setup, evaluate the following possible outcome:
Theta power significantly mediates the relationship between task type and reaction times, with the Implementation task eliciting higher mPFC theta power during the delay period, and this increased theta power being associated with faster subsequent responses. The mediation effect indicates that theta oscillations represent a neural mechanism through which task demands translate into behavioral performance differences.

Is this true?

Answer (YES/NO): YES